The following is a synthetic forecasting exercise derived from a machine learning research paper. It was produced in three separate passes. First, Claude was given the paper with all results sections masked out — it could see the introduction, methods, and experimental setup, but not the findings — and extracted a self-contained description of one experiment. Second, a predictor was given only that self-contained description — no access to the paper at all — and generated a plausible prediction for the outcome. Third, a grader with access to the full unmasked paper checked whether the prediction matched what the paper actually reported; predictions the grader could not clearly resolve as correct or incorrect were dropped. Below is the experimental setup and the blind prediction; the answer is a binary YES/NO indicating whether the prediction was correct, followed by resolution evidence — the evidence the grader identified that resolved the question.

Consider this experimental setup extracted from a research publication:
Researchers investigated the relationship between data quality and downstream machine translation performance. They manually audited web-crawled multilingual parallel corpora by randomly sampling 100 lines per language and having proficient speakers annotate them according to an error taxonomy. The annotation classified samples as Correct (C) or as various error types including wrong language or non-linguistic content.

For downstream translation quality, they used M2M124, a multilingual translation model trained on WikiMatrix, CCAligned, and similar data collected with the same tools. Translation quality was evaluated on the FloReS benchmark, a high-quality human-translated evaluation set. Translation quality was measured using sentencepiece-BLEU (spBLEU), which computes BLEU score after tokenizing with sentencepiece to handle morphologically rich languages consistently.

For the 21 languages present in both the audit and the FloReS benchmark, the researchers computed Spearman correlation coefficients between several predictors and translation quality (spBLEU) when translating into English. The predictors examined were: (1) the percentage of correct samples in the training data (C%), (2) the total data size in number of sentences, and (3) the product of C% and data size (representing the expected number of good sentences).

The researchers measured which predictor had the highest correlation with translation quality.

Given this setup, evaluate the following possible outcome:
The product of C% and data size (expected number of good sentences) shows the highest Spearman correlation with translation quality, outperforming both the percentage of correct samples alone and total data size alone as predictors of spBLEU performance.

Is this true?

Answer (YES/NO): YES